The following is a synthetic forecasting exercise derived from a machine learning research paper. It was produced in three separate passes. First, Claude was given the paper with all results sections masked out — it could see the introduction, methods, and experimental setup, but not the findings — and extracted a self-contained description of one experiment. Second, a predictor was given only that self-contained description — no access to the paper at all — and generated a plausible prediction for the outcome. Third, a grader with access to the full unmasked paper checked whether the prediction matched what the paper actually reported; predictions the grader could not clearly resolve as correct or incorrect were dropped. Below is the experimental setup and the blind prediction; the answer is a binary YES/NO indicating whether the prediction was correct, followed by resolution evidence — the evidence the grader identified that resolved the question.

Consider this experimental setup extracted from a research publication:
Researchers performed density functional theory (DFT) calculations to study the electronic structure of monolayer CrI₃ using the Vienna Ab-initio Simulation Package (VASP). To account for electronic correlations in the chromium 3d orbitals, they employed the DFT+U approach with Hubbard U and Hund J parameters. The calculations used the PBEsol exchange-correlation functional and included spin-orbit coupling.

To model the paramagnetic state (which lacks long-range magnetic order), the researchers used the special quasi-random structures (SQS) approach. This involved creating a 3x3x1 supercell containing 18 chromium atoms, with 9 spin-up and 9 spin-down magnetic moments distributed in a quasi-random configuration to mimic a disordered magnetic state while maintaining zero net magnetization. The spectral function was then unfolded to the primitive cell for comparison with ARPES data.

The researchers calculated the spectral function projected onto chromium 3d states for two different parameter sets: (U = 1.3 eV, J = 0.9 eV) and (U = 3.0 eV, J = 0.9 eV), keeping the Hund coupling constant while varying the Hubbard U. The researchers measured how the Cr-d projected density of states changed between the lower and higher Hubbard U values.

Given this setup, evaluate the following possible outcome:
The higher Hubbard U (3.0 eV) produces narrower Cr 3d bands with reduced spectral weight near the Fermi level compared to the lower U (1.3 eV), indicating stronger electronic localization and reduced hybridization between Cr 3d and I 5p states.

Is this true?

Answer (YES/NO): NO